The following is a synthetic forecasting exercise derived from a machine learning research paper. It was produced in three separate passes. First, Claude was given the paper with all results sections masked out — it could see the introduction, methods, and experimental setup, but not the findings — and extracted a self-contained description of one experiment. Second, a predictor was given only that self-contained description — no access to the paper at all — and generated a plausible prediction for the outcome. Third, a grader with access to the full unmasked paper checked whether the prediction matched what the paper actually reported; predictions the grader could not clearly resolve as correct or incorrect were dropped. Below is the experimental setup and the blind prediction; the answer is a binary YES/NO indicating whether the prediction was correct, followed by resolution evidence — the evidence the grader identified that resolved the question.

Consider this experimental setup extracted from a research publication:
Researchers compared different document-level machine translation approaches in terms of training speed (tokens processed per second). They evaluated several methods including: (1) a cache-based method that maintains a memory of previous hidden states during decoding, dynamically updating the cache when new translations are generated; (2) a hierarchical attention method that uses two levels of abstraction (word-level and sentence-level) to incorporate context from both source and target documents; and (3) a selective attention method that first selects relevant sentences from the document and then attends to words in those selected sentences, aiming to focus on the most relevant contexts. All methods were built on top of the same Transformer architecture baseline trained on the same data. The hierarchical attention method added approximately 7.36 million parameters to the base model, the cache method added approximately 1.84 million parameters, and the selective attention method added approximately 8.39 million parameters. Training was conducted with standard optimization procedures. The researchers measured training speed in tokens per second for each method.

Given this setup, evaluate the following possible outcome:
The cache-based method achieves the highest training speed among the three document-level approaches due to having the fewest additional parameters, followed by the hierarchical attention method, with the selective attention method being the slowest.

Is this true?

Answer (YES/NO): YES